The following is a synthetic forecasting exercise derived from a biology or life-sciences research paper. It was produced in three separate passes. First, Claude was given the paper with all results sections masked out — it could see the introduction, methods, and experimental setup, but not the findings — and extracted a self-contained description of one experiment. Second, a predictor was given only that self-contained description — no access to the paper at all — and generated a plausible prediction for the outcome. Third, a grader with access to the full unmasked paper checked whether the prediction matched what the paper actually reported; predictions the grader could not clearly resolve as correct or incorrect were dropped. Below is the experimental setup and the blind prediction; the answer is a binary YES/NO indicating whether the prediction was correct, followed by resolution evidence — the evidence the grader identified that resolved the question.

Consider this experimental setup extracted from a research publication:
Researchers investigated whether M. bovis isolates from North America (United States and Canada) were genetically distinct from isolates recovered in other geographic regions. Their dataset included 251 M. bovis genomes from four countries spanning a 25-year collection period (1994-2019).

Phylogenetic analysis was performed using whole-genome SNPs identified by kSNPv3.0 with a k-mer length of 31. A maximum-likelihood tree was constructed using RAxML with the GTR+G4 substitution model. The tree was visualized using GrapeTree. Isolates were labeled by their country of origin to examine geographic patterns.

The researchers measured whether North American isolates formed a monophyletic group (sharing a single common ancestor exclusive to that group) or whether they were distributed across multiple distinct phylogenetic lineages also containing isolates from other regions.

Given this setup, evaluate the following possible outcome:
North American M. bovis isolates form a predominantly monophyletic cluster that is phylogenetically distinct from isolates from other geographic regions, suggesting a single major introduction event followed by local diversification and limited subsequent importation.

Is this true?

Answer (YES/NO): NO